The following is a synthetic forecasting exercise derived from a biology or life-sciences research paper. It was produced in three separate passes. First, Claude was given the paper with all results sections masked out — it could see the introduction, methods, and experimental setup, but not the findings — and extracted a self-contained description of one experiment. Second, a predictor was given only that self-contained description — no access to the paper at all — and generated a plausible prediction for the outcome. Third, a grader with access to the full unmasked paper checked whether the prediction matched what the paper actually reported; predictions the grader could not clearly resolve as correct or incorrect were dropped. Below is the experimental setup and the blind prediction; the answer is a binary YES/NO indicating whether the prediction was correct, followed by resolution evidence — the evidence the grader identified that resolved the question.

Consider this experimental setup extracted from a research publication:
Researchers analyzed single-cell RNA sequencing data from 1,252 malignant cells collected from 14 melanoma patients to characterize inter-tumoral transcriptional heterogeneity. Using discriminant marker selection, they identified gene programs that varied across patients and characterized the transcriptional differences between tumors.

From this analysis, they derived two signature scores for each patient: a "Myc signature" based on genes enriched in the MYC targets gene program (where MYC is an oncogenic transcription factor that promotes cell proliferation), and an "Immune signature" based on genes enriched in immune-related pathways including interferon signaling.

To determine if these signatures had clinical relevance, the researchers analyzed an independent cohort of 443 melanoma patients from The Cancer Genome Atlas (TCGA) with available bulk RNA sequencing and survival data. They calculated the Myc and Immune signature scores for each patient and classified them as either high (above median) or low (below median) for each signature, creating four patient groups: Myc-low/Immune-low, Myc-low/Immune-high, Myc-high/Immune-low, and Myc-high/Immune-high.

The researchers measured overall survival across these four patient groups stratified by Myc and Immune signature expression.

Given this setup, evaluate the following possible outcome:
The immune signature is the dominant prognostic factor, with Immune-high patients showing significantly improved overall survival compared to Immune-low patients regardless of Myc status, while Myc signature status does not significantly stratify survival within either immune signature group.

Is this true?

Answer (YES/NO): NO